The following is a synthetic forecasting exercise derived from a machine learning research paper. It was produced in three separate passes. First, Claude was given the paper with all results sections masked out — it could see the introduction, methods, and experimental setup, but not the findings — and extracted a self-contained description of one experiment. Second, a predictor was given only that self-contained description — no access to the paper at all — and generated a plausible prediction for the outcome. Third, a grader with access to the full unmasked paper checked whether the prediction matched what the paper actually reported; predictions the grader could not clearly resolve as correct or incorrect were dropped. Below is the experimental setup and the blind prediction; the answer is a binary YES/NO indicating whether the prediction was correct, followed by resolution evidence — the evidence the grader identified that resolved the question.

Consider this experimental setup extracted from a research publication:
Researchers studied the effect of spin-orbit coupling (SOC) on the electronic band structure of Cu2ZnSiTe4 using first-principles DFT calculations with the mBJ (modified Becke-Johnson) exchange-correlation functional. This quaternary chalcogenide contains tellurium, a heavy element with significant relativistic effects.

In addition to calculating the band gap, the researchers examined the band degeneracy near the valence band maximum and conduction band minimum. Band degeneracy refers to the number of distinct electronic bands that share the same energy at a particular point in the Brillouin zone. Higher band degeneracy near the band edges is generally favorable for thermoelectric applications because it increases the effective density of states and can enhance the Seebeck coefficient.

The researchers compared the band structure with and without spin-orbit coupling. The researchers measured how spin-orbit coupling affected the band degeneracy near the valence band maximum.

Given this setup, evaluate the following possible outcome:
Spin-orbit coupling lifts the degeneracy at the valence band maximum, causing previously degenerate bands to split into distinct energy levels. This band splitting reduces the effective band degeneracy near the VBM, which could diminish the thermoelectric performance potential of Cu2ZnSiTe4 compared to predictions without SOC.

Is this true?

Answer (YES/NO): YES